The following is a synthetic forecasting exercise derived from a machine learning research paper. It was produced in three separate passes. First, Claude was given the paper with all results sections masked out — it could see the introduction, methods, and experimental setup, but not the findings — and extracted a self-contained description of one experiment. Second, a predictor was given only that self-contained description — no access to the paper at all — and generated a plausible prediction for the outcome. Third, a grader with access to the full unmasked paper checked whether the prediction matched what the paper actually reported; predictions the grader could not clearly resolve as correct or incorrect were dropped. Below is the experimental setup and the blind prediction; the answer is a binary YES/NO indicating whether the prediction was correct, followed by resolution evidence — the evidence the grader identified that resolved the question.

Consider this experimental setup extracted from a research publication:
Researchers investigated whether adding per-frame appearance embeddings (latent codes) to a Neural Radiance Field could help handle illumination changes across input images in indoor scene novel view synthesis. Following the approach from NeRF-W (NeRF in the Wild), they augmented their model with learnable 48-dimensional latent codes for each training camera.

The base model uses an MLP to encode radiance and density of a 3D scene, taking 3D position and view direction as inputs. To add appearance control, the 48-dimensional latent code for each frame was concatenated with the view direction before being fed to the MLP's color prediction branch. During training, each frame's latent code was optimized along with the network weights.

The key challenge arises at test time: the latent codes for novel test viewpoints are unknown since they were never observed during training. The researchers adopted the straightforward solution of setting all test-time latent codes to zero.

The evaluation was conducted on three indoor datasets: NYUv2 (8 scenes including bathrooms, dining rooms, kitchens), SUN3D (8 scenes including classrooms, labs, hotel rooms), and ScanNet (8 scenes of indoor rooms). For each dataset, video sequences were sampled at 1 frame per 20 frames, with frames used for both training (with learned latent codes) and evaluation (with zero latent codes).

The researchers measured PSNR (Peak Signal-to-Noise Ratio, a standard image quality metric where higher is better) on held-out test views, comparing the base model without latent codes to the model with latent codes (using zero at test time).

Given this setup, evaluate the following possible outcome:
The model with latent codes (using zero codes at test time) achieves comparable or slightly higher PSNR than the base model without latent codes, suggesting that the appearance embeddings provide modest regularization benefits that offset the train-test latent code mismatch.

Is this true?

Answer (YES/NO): NO